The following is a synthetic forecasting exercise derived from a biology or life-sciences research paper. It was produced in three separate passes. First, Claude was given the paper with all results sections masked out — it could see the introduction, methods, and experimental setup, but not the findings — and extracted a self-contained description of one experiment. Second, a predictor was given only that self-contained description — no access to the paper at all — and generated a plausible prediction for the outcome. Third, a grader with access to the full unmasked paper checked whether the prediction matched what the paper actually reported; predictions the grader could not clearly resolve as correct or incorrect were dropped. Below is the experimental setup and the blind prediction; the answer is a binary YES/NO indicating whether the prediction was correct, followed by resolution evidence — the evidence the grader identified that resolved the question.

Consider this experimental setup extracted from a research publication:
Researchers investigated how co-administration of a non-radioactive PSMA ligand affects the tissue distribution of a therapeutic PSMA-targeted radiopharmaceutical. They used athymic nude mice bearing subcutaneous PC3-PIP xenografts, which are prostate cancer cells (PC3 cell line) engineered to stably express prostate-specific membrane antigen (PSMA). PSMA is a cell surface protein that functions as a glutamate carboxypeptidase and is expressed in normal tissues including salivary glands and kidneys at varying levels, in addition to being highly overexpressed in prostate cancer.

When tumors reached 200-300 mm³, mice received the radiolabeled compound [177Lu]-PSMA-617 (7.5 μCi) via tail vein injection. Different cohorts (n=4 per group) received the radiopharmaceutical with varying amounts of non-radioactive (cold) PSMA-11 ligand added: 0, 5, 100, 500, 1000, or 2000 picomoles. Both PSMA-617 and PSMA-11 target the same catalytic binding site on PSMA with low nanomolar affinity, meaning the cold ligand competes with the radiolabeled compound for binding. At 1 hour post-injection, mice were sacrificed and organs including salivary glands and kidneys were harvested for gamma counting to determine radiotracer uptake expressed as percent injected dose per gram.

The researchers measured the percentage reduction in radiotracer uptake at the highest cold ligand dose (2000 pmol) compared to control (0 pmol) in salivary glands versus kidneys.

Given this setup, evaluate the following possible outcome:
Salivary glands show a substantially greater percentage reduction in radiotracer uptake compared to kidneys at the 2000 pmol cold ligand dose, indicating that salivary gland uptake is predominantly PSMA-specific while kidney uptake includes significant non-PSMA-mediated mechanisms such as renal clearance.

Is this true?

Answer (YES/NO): NO